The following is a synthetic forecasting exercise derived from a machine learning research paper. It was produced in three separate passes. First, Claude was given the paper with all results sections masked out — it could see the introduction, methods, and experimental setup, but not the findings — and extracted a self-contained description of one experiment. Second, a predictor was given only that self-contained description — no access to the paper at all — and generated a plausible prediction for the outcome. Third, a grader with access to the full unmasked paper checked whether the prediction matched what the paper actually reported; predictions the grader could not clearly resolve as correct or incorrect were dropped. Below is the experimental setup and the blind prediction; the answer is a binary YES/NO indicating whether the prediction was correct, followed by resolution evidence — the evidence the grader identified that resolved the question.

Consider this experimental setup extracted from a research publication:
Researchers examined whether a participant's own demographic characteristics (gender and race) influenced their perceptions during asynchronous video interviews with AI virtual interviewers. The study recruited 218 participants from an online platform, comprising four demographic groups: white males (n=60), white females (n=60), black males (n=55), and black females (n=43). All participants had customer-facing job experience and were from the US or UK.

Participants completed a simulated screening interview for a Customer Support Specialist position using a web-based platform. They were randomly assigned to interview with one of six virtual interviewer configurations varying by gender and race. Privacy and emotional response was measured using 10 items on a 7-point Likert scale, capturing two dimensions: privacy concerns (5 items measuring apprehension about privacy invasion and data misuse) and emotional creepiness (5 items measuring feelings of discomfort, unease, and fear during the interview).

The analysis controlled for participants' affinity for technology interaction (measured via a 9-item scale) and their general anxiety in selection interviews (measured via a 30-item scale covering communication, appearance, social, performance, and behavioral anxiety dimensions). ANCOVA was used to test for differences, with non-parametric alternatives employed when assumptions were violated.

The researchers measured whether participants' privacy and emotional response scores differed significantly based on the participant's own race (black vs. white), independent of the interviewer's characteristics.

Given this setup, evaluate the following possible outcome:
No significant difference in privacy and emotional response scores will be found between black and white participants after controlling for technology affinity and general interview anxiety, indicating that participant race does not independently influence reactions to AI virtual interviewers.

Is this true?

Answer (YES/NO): YES